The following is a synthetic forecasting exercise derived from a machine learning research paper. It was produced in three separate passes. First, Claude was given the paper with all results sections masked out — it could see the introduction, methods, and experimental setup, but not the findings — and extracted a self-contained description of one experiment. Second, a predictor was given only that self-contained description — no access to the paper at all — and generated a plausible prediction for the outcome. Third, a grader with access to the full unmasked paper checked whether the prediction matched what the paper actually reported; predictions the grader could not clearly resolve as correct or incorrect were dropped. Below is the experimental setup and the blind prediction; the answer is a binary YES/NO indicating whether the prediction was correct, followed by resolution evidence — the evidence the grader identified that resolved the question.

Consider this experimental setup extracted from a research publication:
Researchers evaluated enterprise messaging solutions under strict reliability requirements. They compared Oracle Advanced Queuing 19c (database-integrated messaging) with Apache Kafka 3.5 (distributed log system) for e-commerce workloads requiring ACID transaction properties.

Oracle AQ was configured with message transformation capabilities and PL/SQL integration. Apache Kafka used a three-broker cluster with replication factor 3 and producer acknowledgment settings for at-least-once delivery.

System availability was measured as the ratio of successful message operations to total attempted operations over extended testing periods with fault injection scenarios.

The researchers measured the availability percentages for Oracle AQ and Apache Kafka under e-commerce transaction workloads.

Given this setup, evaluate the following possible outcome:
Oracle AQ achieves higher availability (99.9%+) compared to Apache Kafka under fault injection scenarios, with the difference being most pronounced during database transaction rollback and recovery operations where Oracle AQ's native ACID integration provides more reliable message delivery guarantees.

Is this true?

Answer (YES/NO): NO